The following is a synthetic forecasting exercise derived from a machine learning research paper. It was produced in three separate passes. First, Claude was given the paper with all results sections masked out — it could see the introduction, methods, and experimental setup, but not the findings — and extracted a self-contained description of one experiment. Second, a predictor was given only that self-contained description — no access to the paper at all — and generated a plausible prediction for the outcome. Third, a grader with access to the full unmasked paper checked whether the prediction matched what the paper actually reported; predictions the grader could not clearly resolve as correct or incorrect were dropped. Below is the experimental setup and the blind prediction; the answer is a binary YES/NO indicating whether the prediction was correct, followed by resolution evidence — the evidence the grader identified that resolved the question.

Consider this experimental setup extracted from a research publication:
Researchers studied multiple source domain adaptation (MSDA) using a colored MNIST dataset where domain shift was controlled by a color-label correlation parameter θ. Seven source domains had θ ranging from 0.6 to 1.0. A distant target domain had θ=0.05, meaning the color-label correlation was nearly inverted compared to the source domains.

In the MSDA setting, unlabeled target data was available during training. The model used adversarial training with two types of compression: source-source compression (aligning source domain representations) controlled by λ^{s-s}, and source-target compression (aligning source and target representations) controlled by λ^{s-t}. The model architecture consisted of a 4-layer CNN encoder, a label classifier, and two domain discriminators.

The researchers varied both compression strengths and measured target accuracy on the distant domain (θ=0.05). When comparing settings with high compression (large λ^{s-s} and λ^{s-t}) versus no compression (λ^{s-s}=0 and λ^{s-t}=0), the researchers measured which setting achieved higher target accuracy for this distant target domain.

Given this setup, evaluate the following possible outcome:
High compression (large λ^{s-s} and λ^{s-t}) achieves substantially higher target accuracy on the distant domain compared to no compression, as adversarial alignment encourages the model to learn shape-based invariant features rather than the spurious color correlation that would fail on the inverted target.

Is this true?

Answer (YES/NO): NO